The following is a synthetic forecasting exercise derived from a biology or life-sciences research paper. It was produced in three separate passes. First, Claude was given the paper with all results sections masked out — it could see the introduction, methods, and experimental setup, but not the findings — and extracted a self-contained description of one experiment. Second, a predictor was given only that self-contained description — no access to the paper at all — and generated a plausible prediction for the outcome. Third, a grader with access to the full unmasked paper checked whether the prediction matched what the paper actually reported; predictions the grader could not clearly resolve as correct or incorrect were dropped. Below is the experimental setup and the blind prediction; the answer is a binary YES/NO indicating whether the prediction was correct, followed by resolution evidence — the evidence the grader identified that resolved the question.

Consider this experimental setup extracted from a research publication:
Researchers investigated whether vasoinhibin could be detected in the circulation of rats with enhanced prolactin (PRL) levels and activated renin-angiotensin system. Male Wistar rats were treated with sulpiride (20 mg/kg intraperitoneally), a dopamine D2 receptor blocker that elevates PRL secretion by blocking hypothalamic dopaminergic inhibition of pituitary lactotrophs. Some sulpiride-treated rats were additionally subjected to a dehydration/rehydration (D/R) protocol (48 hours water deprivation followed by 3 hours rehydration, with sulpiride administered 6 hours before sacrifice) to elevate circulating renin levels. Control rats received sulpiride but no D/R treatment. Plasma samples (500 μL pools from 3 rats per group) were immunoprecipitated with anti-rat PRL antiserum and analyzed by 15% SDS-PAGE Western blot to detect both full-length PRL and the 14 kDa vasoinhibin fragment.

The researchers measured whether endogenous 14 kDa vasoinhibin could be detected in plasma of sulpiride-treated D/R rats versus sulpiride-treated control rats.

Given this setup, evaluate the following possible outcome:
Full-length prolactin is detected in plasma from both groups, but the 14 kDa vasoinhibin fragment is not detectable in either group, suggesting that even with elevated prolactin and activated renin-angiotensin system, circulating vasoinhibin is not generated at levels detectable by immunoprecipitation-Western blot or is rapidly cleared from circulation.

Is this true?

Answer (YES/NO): NO